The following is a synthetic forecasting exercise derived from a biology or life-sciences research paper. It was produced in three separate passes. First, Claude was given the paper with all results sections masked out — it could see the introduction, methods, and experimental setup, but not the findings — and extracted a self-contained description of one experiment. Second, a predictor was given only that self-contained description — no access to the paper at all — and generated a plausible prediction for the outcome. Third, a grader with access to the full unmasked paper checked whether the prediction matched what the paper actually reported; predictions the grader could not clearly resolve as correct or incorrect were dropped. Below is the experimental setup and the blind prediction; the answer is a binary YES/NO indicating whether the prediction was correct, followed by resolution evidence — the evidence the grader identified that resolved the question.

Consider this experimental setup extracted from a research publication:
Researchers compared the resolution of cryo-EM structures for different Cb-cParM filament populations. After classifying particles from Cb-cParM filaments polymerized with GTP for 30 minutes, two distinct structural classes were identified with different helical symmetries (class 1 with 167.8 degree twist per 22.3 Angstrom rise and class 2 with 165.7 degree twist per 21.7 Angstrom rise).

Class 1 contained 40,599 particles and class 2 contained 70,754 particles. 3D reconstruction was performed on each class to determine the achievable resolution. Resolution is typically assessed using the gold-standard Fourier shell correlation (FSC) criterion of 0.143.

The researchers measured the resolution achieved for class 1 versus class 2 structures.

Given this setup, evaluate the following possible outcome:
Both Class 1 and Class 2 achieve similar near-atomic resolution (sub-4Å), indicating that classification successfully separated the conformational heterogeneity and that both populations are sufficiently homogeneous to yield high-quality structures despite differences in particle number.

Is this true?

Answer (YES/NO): NO